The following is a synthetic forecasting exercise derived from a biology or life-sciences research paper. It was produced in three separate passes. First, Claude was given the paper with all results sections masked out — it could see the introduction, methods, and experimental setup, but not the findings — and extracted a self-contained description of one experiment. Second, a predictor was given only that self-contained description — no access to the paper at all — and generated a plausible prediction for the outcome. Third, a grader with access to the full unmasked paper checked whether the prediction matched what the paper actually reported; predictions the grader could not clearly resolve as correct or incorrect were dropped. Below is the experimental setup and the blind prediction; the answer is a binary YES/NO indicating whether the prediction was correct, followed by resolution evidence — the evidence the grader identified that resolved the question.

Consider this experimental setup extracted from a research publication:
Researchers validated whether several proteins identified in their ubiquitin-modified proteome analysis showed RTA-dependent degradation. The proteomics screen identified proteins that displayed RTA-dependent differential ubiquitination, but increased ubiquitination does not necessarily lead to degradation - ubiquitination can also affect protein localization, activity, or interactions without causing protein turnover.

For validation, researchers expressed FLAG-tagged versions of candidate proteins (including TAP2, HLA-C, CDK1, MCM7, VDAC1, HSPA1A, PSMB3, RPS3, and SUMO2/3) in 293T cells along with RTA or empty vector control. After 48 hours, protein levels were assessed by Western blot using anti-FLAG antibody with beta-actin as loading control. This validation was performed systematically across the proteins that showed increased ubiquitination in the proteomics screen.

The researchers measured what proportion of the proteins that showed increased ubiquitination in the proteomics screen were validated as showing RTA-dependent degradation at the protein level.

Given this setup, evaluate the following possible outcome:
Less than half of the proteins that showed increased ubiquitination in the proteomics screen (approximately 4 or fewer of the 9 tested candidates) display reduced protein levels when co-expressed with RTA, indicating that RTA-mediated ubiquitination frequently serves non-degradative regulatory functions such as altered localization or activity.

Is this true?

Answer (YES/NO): NO